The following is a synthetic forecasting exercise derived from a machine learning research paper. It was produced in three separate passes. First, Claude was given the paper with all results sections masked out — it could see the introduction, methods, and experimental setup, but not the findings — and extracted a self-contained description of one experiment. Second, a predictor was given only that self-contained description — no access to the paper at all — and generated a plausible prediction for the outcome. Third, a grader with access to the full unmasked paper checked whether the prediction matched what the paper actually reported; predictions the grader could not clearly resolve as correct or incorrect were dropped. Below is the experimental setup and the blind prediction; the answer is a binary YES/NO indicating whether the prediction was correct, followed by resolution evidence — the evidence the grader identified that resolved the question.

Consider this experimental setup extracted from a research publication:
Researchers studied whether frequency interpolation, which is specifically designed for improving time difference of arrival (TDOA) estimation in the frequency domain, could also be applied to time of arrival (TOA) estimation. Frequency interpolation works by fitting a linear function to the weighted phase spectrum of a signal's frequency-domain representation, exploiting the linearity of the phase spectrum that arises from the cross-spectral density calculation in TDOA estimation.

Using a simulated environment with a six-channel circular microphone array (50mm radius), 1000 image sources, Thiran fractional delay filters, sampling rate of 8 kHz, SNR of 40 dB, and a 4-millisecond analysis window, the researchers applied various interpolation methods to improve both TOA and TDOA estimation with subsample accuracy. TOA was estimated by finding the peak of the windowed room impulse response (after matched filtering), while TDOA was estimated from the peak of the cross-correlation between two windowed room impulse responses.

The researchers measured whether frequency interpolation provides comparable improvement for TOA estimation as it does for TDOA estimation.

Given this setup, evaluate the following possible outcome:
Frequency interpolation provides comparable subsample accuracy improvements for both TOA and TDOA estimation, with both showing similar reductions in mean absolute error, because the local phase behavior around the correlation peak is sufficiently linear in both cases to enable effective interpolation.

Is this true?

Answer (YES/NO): NO